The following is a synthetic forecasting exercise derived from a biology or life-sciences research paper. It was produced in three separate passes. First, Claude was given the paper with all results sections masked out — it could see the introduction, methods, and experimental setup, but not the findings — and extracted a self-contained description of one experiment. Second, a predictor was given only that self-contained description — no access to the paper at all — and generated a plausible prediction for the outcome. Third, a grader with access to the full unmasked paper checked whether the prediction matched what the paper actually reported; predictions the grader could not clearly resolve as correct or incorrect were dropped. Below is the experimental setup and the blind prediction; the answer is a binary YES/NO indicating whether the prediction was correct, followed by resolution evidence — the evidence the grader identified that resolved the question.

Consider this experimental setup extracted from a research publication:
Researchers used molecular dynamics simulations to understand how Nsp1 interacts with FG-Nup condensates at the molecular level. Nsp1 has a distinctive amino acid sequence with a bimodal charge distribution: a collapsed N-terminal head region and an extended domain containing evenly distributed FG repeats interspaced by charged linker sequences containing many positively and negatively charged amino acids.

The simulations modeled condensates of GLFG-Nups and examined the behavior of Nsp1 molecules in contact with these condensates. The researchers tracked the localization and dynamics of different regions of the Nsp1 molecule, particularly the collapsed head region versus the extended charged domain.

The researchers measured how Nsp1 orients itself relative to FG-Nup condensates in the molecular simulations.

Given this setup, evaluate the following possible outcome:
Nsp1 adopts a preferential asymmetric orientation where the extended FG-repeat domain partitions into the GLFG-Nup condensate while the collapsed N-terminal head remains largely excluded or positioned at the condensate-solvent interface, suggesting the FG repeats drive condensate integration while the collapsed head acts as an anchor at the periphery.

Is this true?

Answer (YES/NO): NO